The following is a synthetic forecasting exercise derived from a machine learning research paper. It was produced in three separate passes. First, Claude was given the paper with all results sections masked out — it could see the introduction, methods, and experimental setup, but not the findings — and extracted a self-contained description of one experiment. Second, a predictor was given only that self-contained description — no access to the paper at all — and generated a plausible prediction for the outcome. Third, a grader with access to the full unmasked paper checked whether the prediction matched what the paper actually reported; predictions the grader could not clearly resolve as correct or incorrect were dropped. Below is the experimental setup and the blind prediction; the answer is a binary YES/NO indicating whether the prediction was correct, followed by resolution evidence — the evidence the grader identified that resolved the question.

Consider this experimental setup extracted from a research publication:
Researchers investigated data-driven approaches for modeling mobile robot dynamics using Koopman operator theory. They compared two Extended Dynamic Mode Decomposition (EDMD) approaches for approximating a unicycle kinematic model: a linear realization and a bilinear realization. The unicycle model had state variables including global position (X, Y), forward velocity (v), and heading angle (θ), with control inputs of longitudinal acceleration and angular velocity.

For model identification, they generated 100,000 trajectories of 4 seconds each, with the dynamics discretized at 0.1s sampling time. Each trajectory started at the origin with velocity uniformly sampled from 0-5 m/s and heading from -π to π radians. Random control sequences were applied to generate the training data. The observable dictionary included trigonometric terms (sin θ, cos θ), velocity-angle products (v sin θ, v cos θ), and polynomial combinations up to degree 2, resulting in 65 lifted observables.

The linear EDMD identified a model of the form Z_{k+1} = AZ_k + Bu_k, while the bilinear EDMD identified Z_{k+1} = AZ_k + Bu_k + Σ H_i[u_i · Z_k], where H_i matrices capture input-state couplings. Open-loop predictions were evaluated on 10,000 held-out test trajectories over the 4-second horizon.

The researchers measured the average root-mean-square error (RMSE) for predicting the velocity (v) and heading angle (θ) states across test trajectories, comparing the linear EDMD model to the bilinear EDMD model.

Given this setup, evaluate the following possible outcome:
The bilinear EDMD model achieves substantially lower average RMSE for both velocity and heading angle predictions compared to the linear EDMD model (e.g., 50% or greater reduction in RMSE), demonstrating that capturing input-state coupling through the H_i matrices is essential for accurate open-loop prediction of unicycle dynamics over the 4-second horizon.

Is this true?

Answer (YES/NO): NO